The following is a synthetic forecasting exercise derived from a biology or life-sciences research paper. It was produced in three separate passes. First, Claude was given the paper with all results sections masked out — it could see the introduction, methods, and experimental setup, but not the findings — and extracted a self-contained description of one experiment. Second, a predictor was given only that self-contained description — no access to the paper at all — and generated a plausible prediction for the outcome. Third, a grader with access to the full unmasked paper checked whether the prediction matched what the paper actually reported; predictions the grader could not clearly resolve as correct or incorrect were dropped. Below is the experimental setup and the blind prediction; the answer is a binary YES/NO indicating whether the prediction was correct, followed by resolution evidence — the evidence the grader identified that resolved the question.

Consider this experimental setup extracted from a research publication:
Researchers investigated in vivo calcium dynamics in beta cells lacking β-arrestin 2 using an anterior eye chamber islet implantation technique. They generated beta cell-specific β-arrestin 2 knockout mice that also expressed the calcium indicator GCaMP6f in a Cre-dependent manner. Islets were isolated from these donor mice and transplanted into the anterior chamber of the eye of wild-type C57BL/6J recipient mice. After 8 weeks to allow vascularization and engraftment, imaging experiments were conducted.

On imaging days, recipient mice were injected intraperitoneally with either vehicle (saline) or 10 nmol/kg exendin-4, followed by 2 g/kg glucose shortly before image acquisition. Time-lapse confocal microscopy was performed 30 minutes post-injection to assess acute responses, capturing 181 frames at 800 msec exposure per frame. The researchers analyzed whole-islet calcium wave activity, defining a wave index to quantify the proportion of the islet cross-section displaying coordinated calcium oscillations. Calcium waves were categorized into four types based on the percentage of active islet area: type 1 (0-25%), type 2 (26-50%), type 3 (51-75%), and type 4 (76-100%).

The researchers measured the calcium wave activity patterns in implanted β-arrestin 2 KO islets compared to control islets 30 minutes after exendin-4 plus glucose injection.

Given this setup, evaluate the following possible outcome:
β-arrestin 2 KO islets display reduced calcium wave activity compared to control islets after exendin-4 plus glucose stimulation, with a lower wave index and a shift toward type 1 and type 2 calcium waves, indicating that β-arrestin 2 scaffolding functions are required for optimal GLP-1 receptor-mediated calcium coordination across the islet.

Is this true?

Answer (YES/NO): NO